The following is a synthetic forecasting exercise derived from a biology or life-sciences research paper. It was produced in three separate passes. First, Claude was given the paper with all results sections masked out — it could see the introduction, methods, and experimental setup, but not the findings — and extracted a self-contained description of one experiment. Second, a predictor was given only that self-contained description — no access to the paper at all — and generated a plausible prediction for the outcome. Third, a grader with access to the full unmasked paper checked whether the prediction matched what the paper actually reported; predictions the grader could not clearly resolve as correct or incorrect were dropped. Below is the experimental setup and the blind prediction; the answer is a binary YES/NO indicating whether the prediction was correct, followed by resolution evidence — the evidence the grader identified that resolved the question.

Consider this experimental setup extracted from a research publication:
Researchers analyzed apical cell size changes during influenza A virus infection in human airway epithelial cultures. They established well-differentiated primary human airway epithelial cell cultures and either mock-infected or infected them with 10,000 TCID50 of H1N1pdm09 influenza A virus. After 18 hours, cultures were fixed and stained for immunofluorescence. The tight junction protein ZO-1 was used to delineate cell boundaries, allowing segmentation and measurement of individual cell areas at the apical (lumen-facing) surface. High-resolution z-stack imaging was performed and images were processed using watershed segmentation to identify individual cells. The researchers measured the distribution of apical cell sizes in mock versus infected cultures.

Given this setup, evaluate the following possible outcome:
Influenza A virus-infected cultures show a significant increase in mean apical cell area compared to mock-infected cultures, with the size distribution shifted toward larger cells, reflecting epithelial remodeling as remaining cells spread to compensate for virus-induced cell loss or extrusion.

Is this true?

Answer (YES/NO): YES